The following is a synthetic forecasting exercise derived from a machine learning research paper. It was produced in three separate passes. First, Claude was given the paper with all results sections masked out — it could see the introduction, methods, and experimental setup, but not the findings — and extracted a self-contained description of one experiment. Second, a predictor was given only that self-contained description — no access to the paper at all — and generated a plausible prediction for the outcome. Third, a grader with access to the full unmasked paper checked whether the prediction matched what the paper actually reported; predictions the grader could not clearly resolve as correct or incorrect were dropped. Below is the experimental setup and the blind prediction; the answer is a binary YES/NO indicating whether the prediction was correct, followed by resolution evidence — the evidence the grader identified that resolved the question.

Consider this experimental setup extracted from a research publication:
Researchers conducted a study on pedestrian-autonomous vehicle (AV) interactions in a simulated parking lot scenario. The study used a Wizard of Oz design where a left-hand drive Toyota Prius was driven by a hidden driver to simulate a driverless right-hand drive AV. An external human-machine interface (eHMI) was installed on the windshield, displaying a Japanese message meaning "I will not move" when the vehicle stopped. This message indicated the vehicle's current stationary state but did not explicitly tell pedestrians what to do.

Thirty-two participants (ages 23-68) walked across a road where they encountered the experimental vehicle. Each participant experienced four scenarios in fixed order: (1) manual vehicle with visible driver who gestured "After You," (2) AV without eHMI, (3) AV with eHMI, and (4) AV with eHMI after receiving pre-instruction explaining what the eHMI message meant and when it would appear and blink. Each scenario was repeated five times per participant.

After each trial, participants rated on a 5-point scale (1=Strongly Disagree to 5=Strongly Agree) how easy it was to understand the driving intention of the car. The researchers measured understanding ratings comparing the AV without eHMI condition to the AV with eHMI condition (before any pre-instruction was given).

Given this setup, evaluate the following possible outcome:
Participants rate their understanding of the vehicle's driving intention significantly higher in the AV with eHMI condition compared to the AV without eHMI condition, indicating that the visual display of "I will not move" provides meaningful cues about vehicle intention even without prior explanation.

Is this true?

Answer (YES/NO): YES